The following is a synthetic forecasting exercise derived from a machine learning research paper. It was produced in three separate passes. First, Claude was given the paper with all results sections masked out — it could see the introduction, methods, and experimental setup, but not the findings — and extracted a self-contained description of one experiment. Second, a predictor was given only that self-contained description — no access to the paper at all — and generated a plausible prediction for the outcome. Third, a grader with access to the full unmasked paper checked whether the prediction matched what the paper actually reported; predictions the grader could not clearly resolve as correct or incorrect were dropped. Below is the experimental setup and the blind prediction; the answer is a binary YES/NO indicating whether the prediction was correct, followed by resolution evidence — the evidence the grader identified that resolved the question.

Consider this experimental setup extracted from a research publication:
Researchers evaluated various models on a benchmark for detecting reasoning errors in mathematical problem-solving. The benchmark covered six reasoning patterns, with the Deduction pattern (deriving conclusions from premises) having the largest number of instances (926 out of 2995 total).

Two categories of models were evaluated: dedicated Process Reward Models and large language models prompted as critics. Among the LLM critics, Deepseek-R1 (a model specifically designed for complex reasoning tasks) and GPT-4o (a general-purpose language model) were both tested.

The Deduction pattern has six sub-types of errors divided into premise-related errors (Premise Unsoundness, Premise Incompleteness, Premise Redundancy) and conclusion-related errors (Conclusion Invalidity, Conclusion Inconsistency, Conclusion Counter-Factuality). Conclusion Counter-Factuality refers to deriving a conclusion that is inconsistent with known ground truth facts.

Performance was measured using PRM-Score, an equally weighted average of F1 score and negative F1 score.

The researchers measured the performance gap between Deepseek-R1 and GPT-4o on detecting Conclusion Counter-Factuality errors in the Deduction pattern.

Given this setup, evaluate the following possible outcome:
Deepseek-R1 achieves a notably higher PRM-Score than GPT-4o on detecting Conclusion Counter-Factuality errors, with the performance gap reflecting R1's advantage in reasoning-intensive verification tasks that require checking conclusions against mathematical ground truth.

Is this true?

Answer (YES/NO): YES